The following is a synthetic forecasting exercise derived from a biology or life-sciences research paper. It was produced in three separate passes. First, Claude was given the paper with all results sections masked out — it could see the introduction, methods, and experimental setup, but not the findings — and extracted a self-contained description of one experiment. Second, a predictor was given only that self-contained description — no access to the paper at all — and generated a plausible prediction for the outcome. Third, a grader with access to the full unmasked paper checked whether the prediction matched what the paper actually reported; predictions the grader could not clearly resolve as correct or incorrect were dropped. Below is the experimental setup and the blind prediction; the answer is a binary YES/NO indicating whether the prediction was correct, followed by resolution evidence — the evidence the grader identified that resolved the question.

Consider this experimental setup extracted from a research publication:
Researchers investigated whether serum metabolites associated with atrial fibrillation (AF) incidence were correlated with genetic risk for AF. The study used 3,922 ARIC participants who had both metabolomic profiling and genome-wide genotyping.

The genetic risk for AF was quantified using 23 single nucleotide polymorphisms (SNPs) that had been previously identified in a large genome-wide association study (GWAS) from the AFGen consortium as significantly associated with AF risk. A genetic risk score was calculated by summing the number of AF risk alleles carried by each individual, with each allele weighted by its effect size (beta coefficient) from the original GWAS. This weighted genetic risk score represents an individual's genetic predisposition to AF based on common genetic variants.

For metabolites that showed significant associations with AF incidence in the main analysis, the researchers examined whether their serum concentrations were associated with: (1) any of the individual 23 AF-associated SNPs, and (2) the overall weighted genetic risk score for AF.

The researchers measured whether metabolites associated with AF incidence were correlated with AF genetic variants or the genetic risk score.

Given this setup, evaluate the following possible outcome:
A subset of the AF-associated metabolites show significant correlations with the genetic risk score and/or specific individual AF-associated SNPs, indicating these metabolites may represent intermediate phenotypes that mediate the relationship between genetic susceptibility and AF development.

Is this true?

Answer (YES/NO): NO